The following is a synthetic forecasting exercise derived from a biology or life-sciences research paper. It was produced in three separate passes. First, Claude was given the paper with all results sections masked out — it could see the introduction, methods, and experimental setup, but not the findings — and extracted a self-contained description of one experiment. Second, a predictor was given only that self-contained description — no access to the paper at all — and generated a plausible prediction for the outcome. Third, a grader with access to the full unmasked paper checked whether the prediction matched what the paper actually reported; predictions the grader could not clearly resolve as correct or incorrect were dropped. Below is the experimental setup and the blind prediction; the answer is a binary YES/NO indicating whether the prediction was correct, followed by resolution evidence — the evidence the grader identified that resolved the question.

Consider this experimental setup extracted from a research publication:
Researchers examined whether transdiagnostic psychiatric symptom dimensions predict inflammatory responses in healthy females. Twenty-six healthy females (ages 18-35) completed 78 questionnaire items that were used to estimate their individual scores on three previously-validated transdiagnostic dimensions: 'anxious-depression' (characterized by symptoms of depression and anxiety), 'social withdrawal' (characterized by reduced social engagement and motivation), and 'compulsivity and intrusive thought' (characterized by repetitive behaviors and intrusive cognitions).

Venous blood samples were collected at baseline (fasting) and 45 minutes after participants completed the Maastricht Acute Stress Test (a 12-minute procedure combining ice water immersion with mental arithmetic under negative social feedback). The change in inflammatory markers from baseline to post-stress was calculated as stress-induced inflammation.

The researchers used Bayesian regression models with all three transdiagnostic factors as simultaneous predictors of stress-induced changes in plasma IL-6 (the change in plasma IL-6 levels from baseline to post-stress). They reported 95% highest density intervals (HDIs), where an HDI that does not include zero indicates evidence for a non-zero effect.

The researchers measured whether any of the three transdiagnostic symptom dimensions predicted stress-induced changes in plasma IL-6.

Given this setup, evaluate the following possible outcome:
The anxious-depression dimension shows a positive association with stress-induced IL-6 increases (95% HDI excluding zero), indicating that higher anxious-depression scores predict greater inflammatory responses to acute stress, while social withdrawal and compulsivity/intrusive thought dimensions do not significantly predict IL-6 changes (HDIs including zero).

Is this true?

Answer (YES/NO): YES